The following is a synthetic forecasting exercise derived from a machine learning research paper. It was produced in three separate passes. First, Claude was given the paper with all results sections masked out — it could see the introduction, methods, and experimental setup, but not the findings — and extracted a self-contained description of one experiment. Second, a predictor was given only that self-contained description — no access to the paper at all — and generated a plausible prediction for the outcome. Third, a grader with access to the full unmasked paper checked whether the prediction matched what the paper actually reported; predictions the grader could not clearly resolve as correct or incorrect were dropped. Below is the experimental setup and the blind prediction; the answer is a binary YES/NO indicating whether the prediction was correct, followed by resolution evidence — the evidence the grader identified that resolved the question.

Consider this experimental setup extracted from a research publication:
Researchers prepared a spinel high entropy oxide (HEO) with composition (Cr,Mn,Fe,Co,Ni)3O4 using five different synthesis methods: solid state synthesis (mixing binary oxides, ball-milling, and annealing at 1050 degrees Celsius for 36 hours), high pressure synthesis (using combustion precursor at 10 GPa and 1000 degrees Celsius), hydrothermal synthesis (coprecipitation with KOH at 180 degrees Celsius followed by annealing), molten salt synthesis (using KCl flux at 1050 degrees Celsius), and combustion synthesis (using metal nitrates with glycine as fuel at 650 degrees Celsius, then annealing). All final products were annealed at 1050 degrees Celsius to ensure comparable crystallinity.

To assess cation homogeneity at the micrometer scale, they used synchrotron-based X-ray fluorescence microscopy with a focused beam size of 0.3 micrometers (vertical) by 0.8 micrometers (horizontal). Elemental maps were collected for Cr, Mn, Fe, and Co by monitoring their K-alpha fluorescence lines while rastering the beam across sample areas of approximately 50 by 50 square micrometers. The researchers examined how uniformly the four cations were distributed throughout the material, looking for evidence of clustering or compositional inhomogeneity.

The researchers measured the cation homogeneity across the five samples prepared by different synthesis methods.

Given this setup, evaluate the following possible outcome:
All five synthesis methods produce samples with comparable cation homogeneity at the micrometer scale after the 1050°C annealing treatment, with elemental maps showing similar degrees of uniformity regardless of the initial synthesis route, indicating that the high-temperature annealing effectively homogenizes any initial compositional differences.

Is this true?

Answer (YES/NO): NO